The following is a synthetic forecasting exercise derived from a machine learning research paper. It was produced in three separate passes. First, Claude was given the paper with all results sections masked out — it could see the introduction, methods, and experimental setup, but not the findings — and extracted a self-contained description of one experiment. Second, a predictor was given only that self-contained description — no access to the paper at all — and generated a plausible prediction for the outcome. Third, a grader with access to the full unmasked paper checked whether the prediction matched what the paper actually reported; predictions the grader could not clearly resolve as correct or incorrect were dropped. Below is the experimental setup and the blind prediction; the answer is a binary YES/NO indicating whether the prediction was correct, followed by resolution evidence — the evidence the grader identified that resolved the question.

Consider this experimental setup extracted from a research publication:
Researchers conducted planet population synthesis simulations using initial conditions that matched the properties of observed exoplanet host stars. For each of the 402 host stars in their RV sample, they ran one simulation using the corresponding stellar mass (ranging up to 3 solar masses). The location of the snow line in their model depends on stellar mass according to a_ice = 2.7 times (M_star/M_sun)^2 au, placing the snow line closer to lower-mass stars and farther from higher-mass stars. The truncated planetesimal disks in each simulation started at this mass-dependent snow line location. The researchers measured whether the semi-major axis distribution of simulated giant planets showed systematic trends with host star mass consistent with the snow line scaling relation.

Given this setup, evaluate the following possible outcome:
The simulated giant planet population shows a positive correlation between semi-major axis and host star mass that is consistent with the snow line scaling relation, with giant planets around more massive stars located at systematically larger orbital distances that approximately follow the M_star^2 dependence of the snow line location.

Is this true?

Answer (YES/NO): YES